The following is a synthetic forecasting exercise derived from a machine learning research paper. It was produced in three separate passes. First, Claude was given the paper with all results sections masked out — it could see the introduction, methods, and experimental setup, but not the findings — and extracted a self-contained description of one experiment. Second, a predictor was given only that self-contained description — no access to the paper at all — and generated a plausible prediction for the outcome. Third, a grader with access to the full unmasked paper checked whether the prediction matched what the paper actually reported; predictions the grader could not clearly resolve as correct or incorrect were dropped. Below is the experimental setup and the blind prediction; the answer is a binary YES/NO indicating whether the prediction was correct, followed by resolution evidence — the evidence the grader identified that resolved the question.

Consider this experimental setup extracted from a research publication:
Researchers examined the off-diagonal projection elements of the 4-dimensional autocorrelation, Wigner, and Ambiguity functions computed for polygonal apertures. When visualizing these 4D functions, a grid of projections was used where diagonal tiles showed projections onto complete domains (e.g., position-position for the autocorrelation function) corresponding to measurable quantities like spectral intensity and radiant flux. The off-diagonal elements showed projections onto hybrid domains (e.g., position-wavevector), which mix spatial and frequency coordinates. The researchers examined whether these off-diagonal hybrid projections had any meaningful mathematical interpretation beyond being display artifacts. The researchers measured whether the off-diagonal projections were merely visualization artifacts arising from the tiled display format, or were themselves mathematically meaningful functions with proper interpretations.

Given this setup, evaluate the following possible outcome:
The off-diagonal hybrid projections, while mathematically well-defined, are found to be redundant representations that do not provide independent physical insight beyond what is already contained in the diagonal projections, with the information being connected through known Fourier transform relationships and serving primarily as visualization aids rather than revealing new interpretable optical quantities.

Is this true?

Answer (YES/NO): NO